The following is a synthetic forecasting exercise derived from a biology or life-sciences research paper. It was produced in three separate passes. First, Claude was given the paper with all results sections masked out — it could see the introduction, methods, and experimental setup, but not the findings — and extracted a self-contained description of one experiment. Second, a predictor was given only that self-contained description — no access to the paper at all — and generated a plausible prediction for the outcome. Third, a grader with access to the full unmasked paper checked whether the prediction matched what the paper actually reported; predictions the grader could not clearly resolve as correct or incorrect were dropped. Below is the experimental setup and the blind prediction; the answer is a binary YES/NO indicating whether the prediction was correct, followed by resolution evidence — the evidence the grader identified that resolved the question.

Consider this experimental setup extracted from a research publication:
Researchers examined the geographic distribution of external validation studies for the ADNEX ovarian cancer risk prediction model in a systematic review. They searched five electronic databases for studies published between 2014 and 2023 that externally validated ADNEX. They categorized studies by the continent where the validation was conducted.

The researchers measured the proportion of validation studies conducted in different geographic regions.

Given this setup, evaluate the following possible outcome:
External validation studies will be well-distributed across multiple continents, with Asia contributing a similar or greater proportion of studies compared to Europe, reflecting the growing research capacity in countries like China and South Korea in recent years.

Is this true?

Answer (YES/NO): NO